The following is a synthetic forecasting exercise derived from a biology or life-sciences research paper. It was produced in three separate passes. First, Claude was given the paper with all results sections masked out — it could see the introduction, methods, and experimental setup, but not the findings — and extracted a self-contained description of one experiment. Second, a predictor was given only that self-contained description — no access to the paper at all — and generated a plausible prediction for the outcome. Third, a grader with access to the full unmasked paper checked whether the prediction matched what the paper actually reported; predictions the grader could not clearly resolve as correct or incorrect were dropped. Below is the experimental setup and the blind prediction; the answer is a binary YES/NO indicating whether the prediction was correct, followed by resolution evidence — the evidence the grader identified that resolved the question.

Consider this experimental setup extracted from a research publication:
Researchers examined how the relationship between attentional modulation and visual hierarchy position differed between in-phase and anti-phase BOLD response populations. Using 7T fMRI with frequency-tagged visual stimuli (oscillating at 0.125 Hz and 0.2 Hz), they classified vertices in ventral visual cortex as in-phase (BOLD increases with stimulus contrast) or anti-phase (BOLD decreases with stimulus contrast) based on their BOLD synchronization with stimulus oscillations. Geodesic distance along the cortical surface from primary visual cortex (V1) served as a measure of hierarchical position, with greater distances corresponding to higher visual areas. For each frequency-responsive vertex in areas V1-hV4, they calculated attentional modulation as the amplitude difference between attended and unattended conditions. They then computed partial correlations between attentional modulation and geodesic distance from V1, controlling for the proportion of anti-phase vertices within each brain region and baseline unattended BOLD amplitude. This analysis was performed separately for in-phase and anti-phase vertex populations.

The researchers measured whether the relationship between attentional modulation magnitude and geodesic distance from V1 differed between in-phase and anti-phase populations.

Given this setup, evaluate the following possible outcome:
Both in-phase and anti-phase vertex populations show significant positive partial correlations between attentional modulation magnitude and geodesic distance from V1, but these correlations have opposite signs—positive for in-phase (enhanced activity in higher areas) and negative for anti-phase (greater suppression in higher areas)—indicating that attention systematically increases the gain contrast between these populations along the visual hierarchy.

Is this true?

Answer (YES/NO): NO